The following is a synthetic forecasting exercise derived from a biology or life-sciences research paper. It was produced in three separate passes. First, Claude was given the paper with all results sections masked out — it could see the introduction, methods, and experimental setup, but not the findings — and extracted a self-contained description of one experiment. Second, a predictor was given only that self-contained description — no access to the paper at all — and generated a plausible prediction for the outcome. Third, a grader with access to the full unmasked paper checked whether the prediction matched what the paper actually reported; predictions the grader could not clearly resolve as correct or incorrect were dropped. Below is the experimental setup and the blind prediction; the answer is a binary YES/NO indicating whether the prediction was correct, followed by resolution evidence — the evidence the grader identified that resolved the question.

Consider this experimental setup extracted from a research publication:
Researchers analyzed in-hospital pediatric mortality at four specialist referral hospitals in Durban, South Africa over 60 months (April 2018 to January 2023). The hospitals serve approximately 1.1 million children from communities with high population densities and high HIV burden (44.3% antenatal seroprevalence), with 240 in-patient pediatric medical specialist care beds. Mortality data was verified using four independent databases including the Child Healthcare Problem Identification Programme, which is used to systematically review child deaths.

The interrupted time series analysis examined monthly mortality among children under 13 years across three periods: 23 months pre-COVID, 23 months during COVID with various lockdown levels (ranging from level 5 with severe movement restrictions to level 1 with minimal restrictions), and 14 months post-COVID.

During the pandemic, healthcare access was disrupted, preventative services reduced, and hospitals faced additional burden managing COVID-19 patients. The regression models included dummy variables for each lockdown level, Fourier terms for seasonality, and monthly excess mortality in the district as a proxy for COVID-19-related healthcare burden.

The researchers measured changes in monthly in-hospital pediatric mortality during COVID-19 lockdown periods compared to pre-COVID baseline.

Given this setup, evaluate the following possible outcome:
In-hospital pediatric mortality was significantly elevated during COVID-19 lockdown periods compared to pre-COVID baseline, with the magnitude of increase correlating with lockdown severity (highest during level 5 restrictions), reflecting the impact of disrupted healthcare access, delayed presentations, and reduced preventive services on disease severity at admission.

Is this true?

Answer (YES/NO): NO